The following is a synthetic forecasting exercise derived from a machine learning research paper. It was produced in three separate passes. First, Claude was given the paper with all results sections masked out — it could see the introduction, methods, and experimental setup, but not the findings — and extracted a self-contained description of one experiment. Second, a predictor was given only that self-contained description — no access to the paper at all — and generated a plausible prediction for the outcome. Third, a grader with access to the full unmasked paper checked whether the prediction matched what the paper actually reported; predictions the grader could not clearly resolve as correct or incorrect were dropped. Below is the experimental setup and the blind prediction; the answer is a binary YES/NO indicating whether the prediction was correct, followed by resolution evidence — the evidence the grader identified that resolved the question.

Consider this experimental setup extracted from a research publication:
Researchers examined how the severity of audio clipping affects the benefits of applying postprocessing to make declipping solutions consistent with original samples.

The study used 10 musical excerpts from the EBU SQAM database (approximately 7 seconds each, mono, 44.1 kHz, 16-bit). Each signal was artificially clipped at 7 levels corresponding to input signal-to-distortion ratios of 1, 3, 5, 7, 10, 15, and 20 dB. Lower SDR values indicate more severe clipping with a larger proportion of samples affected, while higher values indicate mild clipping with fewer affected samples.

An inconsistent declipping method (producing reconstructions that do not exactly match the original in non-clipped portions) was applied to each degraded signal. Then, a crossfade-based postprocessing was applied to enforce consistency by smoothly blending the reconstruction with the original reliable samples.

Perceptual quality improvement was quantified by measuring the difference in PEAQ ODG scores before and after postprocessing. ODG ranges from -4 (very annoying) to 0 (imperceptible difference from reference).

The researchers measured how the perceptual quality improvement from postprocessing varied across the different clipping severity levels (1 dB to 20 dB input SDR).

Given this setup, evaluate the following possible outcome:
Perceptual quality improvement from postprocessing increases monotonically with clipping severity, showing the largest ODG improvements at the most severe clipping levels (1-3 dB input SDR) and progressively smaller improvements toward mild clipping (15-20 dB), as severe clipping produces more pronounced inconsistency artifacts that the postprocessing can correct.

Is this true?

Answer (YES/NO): NO